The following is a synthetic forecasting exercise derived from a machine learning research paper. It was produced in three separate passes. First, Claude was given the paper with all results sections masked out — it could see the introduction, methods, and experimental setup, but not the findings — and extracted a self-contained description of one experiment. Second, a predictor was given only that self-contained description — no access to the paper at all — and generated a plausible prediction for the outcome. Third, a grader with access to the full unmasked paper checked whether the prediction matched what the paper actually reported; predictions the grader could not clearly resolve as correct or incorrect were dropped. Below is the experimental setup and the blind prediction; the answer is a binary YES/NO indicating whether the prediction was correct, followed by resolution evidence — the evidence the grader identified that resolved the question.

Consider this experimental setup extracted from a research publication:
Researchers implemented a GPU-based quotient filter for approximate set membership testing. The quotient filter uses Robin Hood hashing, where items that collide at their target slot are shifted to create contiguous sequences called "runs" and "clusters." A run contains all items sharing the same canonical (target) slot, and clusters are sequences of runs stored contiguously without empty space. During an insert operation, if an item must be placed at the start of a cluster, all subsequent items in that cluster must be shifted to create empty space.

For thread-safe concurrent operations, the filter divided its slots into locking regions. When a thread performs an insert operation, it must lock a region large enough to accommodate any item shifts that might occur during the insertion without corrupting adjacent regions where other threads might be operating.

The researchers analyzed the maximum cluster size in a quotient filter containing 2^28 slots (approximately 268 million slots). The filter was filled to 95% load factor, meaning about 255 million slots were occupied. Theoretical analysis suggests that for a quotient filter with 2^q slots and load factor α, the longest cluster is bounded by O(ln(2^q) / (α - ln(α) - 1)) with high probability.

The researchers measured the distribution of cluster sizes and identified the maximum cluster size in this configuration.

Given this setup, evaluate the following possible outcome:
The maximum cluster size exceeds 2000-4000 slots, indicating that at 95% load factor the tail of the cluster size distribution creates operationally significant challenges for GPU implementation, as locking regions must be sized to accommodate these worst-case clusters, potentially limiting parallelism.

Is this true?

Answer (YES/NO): YES